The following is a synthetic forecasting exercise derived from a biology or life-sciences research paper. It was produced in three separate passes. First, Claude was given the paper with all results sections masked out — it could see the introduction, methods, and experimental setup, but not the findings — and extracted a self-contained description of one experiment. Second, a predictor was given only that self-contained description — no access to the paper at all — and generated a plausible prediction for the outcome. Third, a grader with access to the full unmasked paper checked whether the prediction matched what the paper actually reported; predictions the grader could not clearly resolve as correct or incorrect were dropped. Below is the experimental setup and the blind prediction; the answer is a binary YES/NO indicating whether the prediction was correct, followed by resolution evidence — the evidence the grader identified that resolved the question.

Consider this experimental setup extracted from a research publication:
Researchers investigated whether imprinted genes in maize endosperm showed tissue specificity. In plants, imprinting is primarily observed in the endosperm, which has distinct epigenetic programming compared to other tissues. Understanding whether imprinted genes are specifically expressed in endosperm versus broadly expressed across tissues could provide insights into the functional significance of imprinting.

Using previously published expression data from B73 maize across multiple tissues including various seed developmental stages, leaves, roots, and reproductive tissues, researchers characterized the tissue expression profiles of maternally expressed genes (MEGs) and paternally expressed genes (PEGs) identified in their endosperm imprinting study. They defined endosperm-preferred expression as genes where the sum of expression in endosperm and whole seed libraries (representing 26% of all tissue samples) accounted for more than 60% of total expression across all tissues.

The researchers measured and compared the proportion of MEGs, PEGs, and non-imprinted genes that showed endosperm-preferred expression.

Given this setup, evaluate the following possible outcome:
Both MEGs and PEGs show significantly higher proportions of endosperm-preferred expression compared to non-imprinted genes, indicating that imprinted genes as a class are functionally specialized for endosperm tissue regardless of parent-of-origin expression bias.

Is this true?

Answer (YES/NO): YES